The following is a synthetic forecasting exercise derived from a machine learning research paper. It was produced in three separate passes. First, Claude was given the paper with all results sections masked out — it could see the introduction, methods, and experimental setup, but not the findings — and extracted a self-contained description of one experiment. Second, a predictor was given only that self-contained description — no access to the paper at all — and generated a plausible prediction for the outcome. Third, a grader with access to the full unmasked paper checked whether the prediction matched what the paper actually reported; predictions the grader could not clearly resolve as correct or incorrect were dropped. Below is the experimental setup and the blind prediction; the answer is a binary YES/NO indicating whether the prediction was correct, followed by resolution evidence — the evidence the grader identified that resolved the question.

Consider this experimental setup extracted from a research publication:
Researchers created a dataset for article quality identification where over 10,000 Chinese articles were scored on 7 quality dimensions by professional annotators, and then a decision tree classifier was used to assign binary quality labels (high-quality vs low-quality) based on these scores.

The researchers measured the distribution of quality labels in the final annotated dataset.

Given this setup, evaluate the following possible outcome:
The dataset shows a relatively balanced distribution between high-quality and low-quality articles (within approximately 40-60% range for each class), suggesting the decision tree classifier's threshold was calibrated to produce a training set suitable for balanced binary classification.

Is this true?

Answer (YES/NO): NO